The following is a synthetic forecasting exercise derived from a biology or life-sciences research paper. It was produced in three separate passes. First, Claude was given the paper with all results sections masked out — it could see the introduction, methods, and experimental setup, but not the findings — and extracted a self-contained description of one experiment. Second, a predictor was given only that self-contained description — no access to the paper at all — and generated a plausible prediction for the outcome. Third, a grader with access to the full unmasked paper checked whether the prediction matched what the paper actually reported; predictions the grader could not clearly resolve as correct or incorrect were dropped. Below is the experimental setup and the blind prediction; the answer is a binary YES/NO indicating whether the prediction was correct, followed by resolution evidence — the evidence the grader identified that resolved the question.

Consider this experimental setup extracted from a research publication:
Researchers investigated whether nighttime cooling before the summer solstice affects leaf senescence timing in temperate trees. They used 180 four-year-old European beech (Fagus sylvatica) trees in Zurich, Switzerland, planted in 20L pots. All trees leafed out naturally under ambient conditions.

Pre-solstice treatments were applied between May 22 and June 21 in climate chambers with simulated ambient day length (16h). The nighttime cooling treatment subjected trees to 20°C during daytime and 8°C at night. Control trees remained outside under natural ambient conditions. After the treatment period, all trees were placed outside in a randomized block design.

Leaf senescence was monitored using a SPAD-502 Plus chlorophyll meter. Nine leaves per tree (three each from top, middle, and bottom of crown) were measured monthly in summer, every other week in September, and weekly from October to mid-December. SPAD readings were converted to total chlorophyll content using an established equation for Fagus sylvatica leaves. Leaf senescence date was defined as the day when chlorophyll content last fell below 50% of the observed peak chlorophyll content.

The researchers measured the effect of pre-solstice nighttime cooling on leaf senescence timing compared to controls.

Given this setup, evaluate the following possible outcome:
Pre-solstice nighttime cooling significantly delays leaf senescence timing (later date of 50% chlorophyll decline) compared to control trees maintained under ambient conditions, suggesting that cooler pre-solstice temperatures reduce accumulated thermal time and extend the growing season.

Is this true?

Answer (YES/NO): YES